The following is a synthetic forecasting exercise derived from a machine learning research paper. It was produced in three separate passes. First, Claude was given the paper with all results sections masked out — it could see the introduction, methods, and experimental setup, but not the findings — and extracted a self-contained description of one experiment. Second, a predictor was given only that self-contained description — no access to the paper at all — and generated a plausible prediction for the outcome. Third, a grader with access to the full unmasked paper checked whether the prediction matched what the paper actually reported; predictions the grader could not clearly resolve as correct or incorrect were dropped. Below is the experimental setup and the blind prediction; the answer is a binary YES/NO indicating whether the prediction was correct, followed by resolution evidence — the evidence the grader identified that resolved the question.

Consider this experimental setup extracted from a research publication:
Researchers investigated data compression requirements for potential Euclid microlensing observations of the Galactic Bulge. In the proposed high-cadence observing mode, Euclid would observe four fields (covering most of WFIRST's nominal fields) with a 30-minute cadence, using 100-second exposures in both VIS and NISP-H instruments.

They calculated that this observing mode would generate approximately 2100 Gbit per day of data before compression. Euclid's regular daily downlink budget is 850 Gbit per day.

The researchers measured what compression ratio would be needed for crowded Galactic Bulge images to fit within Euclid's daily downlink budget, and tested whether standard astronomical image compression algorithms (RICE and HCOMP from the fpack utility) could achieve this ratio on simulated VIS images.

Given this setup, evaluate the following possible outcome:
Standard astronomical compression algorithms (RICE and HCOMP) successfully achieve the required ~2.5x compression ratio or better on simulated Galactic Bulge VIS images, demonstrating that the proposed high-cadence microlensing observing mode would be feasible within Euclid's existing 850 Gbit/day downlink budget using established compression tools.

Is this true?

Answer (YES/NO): YES